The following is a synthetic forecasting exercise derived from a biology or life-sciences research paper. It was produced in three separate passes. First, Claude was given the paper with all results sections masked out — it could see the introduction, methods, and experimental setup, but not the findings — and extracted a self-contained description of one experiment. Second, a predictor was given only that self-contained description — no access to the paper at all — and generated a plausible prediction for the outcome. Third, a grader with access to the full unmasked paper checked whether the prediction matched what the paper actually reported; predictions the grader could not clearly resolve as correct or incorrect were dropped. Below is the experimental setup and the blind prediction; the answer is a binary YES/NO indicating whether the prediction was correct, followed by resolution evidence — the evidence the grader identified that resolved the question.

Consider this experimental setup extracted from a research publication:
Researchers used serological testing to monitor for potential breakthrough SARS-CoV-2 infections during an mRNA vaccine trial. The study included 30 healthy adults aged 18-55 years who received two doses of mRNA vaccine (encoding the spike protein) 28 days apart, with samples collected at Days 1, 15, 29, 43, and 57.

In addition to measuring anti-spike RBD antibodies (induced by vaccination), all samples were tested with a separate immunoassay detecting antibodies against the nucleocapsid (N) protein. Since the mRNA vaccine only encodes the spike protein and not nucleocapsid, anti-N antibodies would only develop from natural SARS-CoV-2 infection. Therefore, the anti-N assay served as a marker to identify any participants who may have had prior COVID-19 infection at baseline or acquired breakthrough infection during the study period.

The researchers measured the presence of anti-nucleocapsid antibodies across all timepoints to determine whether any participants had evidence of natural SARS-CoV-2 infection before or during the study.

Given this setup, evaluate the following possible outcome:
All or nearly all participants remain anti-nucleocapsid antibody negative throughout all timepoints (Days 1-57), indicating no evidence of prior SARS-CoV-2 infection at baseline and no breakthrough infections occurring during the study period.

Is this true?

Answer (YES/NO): YES